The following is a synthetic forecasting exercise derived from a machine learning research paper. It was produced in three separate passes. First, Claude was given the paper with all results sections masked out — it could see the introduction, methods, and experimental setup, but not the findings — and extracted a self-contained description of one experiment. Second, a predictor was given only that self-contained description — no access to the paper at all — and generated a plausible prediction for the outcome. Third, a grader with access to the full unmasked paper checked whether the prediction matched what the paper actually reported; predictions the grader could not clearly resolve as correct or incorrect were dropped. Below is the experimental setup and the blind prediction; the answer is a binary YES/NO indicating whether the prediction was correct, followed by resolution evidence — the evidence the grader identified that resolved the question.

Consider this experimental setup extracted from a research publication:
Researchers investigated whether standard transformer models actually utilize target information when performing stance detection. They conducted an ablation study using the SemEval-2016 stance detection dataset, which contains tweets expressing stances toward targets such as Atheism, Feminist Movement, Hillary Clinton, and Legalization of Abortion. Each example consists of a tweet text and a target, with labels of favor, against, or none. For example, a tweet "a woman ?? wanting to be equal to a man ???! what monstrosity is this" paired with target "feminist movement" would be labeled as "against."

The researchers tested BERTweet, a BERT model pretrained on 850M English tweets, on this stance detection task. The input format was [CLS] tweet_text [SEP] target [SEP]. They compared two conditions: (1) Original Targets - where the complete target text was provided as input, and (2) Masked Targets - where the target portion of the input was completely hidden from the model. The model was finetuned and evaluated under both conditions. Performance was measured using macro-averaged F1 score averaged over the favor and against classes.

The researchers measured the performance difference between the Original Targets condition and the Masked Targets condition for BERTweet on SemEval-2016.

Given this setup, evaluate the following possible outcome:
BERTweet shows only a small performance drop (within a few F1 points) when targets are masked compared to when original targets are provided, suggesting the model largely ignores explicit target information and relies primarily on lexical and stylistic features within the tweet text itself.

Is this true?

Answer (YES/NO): YES